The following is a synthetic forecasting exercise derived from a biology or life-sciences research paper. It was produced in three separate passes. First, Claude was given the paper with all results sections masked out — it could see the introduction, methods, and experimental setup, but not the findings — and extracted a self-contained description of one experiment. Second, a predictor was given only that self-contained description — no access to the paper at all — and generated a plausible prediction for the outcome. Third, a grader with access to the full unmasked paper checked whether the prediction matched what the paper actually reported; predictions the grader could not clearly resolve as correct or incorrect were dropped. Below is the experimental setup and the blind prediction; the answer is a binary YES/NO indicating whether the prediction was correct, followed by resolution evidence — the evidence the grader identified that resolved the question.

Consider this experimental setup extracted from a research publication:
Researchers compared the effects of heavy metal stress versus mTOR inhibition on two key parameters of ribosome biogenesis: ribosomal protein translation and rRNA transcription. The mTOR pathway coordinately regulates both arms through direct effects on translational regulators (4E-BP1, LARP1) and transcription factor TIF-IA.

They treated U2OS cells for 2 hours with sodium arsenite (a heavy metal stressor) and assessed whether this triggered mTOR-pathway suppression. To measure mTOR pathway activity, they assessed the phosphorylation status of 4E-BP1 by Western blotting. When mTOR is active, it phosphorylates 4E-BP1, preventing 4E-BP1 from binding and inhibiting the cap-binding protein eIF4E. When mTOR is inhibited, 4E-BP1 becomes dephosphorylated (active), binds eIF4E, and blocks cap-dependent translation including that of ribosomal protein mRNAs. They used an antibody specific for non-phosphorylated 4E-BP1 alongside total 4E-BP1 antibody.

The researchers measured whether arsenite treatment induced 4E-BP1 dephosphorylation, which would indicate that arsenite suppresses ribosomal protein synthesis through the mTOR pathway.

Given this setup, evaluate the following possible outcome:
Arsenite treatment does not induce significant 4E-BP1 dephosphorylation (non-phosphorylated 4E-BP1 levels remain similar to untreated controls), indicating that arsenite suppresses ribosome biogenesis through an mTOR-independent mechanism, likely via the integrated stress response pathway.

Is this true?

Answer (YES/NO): YES